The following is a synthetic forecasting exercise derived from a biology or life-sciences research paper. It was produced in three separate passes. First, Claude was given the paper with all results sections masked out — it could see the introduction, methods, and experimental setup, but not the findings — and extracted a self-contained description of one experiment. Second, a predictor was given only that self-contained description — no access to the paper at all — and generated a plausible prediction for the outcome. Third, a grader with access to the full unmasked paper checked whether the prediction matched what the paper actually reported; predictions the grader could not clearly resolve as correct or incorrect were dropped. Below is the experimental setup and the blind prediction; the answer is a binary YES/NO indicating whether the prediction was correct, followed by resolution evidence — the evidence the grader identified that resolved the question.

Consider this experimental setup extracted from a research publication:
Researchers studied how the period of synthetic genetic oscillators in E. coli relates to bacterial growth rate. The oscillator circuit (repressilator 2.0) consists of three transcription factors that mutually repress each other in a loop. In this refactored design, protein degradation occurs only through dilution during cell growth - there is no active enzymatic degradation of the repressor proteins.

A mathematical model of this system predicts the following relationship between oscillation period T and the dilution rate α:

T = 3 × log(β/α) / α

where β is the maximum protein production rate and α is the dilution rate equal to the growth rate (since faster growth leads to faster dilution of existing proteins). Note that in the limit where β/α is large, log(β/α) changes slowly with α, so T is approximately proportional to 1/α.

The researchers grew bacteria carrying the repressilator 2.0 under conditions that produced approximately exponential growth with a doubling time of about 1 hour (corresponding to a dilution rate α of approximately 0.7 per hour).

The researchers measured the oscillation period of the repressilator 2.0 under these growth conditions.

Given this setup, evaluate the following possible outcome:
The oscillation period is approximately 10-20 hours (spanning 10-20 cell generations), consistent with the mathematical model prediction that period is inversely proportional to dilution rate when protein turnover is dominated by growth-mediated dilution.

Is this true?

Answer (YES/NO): YES